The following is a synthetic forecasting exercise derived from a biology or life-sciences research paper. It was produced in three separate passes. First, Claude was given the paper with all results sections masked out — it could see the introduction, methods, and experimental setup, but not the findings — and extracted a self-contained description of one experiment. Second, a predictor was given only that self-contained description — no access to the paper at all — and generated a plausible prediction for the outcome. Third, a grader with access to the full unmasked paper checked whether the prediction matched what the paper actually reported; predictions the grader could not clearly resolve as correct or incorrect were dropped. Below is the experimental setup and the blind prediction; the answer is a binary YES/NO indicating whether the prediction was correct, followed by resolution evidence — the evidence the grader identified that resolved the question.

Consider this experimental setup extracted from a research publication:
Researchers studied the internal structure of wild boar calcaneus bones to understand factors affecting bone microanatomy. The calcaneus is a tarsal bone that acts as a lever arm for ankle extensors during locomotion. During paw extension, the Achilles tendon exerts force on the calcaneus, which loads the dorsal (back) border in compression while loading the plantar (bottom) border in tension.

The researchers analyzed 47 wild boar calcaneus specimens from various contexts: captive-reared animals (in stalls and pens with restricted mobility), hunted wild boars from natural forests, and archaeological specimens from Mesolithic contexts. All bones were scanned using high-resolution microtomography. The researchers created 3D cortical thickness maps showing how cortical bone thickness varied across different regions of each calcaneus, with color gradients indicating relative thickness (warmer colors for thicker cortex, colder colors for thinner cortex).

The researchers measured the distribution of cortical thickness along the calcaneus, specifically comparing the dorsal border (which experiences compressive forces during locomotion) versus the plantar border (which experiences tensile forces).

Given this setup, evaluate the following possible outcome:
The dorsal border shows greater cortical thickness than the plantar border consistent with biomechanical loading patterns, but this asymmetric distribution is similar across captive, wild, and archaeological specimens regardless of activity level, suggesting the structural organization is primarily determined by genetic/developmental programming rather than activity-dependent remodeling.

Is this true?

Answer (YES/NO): NO